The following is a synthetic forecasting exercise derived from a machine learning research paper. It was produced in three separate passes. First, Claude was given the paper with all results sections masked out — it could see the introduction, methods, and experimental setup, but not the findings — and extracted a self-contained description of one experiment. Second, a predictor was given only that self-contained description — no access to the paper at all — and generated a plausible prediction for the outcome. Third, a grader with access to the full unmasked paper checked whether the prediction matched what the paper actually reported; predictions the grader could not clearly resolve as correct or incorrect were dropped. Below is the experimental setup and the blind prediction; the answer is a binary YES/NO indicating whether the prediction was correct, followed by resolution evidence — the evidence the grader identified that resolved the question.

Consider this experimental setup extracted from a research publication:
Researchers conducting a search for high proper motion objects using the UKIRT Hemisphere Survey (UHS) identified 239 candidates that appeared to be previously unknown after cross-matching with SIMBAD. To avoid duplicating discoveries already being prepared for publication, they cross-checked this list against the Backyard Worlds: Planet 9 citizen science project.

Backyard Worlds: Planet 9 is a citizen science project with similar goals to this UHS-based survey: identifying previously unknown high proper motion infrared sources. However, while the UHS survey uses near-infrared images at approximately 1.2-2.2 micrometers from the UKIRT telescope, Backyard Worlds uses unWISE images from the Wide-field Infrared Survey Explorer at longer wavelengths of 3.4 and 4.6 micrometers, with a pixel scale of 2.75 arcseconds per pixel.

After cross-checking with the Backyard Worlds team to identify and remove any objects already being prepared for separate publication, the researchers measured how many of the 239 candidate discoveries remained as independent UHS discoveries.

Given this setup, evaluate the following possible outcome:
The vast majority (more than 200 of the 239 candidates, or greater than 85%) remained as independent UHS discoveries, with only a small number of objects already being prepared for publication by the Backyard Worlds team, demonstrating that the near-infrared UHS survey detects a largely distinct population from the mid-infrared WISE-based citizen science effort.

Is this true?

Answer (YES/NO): NO